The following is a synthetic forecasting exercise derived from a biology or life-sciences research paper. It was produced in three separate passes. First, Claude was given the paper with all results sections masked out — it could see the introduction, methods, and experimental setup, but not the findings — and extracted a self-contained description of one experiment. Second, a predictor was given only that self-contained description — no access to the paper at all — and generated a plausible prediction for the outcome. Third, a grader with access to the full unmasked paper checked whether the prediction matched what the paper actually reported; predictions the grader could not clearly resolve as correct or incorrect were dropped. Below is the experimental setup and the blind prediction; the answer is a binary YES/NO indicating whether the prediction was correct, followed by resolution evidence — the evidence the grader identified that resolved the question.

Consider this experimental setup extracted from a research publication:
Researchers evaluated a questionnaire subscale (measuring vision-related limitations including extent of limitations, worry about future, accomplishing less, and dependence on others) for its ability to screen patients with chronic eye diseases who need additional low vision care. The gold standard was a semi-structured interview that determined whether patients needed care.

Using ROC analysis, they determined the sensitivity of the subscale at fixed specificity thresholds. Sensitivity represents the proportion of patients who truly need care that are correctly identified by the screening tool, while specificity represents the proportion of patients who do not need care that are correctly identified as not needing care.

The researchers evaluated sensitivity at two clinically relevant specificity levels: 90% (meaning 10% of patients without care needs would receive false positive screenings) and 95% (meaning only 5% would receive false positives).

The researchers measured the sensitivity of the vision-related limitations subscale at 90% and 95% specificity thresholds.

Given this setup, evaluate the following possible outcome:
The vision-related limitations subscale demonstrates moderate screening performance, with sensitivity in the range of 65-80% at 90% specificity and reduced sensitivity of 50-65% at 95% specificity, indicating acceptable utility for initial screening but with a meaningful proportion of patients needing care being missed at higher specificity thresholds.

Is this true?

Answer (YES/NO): YES